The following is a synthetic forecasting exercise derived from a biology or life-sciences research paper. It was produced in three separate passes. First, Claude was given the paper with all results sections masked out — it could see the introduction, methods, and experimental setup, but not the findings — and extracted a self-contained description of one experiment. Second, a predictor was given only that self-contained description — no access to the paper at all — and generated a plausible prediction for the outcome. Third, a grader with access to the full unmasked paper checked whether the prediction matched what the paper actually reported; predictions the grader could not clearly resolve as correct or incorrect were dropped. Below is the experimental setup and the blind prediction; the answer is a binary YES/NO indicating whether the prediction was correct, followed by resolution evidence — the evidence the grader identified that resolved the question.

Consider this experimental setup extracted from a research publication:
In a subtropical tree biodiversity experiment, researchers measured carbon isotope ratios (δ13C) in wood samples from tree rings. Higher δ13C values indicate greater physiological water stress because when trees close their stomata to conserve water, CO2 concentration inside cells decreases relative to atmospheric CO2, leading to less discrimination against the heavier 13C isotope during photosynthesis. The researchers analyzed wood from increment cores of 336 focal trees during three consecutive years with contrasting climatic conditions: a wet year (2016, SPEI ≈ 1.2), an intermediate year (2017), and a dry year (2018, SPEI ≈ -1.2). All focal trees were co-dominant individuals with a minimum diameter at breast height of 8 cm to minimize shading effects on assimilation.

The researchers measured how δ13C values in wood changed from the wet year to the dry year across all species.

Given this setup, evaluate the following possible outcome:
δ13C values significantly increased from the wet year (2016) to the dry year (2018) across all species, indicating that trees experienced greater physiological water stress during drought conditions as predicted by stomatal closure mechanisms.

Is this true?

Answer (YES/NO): NO